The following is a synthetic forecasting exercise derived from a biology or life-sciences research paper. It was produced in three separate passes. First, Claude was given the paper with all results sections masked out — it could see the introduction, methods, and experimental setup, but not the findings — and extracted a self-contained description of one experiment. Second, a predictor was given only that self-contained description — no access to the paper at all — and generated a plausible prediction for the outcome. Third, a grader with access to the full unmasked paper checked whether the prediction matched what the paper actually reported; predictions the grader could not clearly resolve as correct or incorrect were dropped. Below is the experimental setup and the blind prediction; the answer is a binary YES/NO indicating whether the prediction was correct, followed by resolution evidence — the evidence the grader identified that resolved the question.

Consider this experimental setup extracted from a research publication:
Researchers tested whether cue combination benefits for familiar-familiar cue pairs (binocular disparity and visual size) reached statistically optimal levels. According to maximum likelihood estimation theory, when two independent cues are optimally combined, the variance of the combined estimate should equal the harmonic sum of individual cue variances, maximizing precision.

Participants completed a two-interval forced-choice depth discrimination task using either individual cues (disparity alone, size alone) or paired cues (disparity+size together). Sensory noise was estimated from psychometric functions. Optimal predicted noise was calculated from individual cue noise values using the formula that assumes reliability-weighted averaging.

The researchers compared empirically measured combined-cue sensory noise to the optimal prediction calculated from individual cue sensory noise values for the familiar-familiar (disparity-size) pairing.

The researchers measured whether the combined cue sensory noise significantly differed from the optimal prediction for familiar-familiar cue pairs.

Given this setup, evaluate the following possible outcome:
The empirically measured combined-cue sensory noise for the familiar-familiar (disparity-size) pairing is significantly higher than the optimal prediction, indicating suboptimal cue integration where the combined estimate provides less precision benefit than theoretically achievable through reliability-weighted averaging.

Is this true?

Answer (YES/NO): NO